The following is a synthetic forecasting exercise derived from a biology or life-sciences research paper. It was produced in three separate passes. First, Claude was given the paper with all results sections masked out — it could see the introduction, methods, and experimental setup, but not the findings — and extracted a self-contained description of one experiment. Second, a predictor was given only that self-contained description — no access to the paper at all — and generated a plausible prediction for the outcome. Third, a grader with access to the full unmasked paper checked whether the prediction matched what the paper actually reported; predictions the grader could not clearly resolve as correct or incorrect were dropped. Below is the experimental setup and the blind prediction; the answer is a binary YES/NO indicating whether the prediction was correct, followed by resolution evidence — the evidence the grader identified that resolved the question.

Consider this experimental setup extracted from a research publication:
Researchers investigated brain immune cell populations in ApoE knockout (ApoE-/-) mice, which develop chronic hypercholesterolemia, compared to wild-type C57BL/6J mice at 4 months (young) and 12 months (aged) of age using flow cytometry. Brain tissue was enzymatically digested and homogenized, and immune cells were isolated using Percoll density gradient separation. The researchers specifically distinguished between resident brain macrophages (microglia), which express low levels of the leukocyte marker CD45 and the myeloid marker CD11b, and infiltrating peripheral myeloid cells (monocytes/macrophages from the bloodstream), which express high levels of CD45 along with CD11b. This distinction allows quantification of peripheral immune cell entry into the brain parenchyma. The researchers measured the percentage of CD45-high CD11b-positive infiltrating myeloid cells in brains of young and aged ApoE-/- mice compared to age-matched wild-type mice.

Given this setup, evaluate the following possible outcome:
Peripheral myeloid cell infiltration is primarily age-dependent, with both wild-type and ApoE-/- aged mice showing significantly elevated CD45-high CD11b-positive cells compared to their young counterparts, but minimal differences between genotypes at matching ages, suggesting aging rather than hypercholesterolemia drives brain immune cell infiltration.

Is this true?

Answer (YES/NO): NO